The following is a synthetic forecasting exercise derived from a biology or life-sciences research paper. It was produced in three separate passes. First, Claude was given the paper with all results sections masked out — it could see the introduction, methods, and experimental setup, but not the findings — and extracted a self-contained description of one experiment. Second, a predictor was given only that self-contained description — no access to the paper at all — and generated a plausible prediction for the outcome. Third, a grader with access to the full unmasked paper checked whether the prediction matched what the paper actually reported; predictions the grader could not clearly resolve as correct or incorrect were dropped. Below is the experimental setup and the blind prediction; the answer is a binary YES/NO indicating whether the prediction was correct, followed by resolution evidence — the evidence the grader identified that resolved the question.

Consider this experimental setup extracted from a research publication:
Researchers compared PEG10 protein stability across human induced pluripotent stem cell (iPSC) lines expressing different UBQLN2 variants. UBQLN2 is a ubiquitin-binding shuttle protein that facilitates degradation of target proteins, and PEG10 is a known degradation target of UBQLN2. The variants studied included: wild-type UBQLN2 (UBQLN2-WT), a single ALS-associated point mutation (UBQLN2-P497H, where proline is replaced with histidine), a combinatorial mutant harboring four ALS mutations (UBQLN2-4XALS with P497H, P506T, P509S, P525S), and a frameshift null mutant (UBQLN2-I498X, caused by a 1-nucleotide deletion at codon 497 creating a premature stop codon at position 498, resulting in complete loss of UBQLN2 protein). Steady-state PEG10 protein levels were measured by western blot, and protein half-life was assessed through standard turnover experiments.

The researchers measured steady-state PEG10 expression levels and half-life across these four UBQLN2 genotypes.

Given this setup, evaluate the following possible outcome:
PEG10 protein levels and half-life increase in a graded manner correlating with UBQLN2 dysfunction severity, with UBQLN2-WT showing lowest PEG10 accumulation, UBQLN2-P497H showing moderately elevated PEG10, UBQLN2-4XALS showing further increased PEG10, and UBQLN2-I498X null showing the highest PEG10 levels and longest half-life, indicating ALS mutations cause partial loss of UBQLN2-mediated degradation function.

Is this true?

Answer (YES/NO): NO